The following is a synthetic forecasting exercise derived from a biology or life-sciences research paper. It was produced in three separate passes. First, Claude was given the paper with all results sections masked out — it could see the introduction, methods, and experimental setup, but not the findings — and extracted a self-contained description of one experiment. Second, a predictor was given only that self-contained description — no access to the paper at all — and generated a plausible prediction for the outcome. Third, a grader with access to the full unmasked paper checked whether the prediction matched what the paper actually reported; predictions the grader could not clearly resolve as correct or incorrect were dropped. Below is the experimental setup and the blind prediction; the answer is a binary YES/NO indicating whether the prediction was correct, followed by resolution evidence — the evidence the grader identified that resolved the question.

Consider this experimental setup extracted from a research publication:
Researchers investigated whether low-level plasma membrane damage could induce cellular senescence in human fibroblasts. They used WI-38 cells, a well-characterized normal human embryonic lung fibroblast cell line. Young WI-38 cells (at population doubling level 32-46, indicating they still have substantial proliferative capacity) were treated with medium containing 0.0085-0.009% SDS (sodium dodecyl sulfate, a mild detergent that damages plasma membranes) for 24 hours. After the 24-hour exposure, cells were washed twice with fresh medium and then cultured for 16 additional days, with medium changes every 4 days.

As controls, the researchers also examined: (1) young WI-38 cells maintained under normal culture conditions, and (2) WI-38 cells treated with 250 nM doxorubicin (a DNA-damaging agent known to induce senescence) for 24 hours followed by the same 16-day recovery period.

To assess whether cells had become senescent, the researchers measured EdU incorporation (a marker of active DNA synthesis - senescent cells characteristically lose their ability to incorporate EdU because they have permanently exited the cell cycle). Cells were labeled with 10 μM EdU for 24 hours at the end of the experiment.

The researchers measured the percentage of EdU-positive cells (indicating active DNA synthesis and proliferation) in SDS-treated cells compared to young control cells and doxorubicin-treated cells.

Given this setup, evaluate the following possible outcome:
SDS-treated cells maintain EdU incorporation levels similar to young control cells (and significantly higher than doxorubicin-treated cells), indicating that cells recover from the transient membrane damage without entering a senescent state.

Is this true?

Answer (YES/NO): NO